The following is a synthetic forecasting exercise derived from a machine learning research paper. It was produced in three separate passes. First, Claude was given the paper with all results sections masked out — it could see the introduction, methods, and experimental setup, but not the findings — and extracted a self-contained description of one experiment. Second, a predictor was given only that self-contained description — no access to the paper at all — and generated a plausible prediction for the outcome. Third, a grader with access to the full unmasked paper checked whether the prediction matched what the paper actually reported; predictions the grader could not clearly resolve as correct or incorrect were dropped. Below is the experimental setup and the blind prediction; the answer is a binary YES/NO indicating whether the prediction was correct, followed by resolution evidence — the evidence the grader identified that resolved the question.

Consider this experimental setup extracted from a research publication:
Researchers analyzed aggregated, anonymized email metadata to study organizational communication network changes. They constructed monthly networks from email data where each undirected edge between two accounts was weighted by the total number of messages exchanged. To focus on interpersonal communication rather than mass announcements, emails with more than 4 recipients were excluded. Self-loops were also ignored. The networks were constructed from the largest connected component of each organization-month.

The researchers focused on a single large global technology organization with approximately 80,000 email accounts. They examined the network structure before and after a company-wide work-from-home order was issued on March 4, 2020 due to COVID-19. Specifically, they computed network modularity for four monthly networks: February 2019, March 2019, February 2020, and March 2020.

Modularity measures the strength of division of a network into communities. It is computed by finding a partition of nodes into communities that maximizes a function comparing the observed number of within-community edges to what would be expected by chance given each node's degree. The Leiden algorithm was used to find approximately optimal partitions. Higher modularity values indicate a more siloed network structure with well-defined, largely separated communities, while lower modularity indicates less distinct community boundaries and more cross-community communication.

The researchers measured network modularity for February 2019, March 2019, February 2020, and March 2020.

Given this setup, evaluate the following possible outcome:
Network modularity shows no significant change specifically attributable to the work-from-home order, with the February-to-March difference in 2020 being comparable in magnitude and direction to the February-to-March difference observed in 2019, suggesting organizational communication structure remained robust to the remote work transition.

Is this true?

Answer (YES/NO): NO